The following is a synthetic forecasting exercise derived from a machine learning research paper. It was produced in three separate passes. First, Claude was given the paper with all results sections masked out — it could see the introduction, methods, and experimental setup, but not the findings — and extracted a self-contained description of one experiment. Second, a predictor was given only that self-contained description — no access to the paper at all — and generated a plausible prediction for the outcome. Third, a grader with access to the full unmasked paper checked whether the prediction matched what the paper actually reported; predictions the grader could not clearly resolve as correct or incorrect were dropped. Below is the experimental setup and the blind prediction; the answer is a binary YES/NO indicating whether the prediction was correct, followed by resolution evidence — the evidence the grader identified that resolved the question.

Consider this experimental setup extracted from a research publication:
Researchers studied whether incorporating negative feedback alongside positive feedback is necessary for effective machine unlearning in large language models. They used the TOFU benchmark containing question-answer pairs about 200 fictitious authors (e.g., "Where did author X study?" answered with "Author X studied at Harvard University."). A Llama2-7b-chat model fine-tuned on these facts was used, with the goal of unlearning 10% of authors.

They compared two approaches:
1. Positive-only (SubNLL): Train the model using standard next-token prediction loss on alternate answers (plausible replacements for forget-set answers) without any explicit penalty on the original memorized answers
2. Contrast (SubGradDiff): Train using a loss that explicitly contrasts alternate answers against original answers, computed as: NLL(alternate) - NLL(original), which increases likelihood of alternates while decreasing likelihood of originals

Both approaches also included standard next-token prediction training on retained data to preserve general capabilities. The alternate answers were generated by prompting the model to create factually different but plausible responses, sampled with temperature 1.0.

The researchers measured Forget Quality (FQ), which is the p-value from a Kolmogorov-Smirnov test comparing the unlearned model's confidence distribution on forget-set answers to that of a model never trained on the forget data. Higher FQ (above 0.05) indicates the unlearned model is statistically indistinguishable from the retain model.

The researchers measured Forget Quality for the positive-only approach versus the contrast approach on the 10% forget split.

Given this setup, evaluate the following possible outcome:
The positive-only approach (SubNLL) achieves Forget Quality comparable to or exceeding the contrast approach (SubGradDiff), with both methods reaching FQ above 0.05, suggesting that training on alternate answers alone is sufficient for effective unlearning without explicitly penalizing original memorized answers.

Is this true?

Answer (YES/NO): NO